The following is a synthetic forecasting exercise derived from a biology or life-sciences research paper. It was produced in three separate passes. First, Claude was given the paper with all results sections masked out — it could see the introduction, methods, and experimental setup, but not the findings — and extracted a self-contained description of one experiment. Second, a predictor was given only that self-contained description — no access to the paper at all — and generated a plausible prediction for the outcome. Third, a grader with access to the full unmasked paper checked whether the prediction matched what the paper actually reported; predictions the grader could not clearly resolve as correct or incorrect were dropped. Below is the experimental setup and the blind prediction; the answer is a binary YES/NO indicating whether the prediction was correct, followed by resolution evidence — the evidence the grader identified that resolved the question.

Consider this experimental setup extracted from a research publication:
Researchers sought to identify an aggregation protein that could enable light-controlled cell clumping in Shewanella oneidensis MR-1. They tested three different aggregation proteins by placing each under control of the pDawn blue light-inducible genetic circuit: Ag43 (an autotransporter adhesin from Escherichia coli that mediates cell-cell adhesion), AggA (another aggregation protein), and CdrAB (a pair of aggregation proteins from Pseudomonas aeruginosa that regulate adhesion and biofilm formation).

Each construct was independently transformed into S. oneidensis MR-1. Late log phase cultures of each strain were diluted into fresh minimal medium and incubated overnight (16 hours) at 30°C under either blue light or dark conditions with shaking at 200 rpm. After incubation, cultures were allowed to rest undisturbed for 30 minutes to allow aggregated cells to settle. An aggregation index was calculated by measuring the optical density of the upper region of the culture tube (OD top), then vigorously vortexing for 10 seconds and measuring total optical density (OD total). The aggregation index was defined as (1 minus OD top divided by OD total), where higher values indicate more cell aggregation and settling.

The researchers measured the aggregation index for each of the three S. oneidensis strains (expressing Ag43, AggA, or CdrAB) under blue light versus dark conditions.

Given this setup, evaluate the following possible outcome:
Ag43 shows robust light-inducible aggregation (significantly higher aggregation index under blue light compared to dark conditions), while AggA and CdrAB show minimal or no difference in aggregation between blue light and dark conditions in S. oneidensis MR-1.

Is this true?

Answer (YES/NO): NO